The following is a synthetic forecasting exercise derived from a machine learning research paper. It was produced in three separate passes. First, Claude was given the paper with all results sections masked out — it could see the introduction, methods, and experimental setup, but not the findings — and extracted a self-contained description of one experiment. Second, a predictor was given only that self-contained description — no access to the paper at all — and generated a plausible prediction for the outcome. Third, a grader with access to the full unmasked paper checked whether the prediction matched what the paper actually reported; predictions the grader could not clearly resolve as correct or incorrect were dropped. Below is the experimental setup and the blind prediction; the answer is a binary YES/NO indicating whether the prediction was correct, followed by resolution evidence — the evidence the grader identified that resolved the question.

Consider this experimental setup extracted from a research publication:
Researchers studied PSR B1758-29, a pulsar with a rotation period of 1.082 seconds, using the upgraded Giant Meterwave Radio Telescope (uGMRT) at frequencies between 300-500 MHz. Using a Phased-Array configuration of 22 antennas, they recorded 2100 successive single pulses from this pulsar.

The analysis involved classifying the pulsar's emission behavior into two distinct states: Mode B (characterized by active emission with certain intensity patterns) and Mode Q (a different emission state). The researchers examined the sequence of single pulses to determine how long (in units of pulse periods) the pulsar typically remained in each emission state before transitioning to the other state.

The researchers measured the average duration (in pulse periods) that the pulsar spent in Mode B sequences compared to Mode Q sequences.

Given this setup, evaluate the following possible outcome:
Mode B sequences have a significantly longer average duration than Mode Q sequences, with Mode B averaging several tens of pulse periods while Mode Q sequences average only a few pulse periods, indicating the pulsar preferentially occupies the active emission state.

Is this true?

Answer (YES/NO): NO